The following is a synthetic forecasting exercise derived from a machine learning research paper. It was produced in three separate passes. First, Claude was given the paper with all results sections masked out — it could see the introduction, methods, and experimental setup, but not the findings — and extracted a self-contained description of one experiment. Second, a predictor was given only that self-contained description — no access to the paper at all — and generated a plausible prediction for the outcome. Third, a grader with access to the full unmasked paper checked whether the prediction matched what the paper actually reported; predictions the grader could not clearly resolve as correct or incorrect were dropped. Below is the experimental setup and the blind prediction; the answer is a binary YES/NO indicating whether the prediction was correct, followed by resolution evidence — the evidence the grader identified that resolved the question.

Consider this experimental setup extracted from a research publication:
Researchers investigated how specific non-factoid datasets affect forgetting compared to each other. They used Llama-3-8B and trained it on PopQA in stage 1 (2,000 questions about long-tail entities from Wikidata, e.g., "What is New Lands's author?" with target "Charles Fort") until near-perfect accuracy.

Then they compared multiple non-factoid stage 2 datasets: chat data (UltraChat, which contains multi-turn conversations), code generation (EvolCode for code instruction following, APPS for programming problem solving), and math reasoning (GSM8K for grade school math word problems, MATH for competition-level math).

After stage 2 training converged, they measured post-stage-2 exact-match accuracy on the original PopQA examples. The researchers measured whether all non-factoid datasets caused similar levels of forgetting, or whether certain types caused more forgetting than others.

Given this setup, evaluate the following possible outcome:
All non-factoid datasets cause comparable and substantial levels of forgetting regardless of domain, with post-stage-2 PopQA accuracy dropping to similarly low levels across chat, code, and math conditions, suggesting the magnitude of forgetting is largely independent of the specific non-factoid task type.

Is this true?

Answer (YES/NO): NO